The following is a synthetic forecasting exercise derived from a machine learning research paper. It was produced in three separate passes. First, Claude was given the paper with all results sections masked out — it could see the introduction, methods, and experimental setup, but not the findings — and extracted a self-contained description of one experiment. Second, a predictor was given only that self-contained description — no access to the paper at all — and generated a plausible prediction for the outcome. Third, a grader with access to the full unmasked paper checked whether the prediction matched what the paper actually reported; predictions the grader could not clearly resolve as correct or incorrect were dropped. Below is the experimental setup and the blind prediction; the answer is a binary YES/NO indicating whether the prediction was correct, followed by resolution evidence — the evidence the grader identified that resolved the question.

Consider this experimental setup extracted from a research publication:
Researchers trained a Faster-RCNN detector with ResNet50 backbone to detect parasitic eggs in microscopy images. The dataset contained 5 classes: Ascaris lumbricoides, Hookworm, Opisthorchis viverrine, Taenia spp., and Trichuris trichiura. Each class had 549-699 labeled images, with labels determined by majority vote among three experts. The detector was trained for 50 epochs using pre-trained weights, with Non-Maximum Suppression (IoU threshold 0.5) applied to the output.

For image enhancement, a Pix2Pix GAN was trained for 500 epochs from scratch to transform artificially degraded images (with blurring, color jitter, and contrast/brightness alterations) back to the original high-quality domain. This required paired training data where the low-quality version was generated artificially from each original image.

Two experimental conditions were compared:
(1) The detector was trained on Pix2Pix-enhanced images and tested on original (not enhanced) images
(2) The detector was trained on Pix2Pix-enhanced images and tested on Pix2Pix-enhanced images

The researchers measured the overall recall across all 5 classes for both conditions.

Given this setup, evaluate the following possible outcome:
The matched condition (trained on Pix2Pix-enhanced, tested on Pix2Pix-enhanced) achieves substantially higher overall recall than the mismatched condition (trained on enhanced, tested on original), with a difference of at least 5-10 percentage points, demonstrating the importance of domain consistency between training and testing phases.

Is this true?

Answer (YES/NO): NO